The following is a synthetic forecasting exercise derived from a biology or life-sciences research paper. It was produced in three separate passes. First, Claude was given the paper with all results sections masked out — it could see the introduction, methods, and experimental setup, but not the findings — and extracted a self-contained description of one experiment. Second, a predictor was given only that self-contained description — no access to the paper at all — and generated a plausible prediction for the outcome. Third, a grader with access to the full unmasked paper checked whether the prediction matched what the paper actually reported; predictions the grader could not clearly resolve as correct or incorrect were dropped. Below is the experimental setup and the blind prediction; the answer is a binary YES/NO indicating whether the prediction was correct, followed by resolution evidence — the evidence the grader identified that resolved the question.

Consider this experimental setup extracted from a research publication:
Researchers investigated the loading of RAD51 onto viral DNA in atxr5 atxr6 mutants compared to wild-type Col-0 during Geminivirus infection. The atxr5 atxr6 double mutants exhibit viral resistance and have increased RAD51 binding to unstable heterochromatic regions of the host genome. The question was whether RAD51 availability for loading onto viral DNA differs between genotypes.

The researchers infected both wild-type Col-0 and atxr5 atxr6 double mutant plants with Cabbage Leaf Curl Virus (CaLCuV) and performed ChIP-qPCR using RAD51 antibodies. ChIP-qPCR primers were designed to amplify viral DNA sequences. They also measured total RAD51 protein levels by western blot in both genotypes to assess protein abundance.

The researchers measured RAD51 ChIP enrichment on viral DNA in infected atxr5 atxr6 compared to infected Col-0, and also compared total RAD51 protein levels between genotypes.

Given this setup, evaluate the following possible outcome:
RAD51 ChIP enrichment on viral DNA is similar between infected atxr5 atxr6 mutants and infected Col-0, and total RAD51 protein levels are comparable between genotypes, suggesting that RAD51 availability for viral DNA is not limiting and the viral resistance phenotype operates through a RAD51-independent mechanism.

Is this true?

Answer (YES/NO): NO